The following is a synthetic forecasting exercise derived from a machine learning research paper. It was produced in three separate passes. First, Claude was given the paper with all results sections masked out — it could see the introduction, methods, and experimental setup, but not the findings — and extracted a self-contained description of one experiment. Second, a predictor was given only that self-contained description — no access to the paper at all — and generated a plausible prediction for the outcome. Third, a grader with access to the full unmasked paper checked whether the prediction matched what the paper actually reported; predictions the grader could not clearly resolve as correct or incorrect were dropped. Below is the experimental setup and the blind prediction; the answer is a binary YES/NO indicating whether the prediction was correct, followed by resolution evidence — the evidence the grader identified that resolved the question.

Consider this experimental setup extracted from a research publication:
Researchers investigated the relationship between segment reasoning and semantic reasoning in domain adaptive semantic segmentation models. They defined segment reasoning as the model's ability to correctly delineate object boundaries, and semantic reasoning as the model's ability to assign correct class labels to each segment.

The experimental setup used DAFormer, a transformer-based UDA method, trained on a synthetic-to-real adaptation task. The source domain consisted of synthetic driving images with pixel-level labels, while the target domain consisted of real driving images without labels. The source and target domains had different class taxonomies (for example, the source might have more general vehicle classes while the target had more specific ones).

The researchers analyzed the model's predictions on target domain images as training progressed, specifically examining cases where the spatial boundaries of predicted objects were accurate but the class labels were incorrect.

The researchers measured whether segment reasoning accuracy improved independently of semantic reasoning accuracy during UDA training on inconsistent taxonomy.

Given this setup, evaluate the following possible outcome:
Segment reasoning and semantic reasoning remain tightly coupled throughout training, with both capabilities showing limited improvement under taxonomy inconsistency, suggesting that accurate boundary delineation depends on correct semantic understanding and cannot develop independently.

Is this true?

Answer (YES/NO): NO